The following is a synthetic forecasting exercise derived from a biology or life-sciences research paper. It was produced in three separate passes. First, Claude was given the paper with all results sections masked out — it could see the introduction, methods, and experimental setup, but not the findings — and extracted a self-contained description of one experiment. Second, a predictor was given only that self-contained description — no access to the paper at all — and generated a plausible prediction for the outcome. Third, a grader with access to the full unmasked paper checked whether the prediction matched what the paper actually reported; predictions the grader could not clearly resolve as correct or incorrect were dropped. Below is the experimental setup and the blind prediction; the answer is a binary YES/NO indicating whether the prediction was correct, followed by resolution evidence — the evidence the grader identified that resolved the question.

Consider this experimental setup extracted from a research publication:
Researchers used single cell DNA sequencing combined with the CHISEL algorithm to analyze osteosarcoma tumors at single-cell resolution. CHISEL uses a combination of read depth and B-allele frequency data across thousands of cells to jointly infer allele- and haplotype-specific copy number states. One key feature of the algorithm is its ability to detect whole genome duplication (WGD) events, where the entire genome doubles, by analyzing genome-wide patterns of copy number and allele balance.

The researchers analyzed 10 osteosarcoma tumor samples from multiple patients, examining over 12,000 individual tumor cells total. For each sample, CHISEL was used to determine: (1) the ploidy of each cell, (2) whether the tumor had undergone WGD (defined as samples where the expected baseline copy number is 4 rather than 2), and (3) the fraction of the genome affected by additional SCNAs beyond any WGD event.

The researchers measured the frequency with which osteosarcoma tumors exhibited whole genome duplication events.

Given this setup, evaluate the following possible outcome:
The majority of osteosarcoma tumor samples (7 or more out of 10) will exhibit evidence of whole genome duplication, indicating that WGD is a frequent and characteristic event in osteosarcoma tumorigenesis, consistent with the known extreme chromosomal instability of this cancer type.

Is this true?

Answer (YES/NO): NO